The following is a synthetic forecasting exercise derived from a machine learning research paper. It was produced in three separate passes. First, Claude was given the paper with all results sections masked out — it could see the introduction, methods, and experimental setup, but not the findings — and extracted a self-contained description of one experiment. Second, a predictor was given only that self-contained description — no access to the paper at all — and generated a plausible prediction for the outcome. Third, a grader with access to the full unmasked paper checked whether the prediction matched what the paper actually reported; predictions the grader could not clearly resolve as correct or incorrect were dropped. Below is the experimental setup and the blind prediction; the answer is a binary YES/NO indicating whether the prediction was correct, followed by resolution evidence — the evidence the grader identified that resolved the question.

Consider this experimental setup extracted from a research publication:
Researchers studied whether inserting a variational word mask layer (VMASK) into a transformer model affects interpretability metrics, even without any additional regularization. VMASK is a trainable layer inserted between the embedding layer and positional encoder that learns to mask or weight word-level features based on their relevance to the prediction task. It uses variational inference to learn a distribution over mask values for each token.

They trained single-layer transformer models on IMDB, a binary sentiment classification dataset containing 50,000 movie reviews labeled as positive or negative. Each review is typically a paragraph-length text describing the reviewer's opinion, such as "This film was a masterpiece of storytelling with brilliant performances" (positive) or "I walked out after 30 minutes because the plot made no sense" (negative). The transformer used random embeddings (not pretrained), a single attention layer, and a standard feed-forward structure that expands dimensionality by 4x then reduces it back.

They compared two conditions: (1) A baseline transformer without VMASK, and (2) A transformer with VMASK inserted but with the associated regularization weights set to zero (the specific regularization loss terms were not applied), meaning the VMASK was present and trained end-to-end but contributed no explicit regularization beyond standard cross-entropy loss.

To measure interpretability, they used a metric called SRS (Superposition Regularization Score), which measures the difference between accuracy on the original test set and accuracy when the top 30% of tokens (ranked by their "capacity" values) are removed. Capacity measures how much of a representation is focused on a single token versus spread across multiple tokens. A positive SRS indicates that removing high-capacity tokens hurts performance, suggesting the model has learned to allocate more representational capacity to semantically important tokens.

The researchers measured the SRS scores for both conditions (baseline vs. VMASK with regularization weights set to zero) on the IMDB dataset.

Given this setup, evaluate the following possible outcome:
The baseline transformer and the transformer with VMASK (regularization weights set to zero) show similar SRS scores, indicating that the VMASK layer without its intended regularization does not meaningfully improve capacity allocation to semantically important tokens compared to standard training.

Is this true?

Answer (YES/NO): NO